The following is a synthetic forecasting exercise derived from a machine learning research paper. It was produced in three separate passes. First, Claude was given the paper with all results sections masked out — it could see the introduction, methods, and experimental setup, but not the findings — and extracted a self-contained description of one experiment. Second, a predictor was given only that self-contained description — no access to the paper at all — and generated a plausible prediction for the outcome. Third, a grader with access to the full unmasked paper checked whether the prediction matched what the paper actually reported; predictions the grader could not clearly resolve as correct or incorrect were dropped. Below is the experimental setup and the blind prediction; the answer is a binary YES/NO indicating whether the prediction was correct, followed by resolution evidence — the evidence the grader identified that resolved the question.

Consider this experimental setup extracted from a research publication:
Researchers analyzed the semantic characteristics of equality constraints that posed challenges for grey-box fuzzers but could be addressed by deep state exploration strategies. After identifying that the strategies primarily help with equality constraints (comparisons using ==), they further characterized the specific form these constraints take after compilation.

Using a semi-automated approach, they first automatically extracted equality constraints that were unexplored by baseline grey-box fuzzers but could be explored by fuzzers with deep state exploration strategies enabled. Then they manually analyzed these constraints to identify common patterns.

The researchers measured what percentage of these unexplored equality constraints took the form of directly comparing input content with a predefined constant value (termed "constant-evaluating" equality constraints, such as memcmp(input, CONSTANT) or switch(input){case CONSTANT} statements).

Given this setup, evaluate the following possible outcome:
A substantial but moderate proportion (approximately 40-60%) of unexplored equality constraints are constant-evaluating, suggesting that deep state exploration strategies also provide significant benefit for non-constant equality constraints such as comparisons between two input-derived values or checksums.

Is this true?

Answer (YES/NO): NO